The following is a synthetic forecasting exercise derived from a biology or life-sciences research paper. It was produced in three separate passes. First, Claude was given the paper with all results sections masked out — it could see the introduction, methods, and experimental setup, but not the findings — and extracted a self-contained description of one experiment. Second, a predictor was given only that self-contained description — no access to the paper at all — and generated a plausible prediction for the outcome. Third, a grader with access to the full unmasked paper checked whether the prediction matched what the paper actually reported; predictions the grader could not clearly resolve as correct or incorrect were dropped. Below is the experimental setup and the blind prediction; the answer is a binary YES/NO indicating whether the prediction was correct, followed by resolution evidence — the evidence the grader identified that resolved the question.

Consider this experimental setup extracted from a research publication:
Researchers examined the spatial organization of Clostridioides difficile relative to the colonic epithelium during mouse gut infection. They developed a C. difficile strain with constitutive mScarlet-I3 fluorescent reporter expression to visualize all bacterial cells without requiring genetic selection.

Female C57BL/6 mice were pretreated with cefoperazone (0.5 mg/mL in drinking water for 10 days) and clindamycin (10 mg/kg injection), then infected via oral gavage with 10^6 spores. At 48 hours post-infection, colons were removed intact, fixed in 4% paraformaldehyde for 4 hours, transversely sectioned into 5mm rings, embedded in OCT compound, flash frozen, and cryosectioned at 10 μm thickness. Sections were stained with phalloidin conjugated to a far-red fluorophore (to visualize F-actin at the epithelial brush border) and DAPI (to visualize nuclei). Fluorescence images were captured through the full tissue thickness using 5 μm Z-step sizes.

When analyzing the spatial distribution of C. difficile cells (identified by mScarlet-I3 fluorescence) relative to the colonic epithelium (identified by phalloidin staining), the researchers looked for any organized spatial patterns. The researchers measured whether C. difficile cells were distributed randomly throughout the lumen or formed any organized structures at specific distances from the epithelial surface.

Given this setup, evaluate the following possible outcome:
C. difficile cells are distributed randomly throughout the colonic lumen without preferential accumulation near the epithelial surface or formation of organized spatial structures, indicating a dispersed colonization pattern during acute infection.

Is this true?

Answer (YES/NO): NO